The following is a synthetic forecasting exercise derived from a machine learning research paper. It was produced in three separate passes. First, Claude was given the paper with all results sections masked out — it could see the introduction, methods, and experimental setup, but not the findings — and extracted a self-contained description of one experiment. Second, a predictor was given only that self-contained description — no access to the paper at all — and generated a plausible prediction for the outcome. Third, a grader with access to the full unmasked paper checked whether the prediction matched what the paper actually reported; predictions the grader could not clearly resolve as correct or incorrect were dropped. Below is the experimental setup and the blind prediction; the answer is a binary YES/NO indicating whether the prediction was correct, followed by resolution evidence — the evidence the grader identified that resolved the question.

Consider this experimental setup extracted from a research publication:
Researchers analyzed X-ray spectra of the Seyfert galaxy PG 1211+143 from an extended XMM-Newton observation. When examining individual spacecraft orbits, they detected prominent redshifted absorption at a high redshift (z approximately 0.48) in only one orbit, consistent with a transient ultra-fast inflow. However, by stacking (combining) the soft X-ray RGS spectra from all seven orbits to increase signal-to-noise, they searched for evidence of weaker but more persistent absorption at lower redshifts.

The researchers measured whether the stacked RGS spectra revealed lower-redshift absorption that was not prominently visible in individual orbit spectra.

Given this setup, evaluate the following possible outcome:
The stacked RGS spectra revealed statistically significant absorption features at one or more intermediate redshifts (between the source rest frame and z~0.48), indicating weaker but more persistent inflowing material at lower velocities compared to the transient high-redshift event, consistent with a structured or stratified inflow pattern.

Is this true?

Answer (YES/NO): YES